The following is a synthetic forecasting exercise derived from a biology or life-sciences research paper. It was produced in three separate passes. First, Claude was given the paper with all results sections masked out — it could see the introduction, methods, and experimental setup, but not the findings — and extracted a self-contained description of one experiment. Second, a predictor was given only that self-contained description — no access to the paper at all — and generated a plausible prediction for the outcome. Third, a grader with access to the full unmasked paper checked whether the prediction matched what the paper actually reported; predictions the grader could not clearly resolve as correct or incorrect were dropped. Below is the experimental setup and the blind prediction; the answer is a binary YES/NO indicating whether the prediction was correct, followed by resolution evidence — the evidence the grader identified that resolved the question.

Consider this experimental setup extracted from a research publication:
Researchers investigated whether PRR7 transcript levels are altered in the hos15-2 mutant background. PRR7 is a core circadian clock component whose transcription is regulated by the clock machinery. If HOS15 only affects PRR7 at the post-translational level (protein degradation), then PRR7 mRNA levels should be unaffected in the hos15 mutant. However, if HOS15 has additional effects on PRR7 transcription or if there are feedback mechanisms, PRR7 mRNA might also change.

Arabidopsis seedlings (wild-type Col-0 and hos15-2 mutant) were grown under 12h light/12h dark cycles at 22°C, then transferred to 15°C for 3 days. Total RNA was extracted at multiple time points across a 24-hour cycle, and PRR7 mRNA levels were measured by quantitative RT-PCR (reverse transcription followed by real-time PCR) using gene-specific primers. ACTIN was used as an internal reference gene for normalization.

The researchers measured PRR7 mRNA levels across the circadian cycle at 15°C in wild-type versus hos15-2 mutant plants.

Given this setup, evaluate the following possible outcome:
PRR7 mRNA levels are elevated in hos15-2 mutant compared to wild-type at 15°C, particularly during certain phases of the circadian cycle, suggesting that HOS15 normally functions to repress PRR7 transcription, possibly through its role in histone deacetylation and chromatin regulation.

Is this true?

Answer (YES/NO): NO